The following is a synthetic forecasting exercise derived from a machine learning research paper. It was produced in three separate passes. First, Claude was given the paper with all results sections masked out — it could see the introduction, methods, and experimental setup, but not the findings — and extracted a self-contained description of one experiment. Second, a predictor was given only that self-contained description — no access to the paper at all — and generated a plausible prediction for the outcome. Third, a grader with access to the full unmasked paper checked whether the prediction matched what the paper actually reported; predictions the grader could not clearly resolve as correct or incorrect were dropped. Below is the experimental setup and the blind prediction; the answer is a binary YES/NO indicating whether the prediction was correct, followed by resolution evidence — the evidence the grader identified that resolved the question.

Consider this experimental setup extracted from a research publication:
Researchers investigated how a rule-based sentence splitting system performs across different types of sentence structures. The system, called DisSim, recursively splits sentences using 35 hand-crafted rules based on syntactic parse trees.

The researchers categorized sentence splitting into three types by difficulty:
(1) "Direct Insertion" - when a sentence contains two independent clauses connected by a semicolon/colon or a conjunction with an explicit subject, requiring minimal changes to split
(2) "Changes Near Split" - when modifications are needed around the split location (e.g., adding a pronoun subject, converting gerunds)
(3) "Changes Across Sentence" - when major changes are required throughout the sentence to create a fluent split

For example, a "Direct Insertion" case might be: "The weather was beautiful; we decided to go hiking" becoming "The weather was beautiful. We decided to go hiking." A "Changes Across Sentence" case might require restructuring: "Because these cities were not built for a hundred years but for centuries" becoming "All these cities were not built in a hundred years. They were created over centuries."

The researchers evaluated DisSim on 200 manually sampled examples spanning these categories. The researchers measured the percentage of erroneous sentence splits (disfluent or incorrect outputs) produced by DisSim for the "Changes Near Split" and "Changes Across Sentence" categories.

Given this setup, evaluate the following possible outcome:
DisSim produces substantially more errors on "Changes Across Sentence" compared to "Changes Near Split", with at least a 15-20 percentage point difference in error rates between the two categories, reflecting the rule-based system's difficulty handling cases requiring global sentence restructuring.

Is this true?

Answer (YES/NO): NO